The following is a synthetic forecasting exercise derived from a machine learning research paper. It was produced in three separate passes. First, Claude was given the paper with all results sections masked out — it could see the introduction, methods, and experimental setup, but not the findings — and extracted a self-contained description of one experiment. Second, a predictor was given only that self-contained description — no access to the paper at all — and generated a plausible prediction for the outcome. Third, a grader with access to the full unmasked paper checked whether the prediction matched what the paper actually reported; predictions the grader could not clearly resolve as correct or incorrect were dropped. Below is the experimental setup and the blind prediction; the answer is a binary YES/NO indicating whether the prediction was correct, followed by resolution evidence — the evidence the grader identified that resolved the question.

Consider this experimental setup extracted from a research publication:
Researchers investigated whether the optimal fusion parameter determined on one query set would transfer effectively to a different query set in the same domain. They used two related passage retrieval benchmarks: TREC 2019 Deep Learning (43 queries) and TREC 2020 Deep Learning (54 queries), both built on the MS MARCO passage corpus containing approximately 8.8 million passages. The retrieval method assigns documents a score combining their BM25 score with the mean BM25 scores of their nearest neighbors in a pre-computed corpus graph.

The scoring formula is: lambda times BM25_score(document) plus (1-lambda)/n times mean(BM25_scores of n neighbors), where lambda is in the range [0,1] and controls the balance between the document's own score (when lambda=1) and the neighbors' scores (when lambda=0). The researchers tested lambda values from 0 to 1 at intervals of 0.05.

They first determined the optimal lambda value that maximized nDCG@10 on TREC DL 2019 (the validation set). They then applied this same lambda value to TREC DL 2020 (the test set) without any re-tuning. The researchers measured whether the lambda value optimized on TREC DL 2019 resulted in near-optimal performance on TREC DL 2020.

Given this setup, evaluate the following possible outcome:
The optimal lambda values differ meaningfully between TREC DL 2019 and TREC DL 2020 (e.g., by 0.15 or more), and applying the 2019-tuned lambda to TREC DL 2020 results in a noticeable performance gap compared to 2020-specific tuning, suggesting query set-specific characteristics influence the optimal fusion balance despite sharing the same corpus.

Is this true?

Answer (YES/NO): NO